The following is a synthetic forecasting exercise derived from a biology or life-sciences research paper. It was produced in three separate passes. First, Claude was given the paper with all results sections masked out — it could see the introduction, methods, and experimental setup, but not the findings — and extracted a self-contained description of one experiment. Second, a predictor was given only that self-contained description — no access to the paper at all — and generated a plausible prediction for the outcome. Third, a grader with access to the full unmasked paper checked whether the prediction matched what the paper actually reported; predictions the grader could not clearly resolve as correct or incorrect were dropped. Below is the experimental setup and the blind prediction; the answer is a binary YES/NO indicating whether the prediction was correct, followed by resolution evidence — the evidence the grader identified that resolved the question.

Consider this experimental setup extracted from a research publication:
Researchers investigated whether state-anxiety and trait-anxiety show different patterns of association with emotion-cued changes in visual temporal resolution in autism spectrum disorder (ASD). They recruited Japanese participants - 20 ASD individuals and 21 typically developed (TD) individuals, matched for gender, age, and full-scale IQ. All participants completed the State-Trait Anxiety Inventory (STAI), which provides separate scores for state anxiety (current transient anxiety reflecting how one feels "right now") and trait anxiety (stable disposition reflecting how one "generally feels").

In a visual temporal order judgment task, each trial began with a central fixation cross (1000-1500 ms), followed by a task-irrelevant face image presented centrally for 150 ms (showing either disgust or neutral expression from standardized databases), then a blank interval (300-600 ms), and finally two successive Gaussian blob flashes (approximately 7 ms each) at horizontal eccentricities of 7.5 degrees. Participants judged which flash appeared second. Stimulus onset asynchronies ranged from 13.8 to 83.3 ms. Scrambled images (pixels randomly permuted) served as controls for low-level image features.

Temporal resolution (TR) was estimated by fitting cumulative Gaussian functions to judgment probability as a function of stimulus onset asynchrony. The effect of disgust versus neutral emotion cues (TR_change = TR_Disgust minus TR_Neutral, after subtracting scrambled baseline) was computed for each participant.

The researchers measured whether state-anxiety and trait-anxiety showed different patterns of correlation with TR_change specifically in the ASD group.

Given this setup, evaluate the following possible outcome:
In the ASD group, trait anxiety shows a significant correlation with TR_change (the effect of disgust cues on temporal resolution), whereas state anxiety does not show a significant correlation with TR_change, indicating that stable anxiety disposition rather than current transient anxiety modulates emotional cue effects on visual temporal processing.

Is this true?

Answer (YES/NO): NO